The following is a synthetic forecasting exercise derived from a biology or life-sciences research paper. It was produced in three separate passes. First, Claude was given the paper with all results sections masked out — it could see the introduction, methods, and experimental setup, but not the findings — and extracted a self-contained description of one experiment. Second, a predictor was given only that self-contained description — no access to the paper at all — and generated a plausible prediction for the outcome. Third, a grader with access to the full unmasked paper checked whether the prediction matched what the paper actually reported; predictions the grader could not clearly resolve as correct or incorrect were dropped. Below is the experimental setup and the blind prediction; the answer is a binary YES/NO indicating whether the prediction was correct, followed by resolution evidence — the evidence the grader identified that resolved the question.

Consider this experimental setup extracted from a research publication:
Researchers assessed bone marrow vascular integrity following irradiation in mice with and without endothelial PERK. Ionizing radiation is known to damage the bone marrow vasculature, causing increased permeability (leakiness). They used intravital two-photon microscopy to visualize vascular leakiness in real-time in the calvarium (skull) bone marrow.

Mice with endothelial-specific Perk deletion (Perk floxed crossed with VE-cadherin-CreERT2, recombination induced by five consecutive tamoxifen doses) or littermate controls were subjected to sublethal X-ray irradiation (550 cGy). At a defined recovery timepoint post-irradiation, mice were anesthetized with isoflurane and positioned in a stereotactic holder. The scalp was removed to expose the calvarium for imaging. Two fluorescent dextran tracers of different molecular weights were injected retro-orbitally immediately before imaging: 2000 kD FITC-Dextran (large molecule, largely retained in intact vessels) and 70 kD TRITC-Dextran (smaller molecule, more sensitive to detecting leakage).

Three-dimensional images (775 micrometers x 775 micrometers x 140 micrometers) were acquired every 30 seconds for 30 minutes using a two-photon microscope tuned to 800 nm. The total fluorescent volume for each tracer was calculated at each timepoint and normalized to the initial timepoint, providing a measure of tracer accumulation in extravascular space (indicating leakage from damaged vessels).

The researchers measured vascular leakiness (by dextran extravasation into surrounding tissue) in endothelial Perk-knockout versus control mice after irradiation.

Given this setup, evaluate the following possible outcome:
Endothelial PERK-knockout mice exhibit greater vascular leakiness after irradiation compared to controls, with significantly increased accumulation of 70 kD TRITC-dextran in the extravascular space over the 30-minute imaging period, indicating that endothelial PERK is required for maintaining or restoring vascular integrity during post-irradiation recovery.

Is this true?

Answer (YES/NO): NO